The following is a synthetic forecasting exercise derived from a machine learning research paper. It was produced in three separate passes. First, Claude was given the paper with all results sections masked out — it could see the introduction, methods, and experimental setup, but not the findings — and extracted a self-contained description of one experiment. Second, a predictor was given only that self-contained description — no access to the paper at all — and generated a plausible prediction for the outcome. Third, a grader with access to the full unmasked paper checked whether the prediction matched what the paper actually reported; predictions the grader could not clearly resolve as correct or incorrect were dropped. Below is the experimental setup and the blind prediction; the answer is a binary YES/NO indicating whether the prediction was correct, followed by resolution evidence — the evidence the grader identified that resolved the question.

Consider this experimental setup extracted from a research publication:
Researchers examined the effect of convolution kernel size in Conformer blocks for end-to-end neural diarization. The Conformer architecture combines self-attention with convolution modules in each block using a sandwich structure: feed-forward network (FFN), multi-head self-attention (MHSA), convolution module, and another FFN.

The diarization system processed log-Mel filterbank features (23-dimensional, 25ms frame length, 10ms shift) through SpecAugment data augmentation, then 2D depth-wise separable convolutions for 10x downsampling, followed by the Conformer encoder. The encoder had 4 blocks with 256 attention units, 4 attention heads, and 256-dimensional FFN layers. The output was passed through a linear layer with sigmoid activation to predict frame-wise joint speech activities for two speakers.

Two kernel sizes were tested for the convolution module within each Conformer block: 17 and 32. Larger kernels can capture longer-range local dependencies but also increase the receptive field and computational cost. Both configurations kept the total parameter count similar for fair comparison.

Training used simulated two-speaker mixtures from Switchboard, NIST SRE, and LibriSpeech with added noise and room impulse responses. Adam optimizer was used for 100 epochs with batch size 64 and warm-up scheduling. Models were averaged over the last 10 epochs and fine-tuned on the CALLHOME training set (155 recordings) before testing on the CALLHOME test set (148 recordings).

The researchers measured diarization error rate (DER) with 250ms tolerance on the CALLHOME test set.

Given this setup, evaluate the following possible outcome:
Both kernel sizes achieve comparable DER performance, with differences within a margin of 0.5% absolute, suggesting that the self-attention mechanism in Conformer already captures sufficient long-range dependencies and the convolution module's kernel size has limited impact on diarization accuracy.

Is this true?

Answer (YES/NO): NO